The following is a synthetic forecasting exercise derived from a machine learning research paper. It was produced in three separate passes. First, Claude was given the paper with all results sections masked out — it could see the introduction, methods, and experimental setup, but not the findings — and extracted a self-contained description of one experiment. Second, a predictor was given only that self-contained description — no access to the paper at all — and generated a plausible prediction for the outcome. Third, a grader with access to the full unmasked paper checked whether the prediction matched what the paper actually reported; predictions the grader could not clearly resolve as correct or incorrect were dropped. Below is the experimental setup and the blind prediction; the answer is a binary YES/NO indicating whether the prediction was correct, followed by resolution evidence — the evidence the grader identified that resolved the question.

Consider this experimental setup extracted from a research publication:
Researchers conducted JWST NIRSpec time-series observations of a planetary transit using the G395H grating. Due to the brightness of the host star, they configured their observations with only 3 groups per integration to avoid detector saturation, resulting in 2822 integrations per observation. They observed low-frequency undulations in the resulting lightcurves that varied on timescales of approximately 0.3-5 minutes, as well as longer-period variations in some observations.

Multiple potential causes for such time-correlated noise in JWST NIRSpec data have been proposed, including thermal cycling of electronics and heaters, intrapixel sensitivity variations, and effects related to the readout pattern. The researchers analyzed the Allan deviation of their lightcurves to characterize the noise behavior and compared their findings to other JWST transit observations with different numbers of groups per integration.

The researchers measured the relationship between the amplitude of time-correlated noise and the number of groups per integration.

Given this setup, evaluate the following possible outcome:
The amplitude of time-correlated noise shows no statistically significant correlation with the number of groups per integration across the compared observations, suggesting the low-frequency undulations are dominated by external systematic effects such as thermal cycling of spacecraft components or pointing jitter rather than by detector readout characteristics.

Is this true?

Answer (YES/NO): NO